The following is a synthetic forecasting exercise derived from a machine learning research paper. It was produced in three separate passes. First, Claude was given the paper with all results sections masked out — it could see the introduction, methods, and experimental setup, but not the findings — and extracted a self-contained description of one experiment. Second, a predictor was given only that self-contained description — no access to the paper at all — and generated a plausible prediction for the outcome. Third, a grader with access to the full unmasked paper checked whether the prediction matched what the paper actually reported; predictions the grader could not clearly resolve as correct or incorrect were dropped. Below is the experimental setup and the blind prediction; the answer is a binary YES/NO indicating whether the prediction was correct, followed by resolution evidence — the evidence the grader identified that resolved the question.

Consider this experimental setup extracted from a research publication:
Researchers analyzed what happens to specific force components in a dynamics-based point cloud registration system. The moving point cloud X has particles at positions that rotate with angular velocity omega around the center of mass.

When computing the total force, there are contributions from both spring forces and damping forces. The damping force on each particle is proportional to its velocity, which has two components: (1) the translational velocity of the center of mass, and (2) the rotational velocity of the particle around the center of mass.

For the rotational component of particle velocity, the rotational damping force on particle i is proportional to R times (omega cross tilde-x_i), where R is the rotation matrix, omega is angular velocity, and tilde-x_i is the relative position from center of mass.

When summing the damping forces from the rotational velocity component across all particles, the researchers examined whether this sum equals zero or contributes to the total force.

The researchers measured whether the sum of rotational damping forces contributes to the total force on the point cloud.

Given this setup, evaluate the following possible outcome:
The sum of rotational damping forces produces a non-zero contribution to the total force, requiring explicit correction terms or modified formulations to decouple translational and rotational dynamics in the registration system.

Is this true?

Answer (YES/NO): NO